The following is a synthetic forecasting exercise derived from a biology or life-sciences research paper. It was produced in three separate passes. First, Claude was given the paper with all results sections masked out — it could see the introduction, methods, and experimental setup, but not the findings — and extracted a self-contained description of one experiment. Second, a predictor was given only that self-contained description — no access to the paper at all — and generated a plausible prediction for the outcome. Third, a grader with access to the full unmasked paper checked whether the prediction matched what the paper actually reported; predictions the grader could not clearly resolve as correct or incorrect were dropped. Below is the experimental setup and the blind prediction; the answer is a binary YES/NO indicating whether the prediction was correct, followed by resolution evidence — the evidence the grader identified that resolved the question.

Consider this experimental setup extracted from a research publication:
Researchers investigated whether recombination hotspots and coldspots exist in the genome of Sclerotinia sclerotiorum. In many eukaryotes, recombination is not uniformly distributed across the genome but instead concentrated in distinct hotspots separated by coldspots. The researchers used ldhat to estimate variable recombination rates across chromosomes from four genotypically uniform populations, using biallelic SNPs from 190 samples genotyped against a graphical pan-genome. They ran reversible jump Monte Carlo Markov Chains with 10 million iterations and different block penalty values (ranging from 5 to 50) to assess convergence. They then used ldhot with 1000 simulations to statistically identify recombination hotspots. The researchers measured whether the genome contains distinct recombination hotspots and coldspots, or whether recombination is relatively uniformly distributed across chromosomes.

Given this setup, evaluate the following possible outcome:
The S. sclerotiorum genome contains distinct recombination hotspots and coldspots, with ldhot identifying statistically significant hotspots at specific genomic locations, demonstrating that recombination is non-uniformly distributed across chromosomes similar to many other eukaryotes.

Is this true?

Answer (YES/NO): YES